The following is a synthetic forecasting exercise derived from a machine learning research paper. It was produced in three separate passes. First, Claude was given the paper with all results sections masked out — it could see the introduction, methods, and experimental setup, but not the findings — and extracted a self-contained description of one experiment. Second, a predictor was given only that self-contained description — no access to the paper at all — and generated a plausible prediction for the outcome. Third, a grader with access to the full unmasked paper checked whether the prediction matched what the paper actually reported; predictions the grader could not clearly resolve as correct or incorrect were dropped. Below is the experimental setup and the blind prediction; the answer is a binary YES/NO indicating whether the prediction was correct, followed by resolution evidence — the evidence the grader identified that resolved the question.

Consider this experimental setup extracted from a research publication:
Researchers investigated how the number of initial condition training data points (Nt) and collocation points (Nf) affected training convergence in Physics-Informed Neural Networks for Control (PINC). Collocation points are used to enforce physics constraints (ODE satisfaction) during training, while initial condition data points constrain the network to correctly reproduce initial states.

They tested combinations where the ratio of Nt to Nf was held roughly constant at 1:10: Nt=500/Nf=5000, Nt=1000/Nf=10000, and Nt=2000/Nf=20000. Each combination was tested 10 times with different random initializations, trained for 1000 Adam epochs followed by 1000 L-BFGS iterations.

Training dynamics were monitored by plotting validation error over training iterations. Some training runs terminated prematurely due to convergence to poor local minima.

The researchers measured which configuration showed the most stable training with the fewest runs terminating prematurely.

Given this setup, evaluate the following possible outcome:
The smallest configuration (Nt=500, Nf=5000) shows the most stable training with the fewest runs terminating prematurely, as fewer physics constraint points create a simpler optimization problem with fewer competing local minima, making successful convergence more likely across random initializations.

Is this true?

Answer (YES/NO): NO